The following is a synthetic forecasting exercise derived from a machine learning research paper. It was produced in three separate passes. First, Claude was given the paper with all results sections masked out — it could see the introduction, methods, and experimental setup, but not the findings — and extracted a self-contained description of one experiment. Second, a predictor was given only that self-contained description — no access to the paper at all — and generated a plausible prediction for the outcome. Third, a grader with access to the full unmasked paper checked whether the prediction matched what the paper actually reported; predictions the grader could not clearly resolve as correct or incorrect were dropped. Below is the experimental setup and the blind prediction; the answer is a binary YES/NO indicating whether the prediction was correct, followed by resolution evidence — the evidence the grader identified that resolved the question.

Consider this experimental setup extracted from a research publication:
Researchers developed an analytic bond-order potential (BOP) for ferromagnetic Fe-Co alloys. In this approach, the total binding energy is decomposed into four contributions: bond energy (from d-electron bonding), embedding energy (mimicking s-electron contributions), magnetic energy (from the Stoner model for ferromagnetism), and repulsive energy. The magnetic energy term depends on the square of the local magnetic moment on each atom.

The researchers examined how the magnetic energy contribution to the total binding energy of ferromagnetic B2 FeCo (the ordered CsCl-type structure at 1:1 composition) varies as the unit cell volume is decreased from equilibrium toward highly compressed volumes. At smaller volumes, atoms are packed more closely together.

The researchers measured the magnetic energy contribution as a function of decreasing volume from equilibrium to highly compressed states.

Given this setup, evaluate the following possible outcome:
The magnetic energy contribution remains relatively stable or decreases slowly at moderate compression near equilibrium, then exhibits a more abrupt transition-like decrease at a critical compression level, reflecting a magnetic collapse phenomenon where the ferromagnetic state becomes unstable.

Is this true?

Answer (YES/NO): YES